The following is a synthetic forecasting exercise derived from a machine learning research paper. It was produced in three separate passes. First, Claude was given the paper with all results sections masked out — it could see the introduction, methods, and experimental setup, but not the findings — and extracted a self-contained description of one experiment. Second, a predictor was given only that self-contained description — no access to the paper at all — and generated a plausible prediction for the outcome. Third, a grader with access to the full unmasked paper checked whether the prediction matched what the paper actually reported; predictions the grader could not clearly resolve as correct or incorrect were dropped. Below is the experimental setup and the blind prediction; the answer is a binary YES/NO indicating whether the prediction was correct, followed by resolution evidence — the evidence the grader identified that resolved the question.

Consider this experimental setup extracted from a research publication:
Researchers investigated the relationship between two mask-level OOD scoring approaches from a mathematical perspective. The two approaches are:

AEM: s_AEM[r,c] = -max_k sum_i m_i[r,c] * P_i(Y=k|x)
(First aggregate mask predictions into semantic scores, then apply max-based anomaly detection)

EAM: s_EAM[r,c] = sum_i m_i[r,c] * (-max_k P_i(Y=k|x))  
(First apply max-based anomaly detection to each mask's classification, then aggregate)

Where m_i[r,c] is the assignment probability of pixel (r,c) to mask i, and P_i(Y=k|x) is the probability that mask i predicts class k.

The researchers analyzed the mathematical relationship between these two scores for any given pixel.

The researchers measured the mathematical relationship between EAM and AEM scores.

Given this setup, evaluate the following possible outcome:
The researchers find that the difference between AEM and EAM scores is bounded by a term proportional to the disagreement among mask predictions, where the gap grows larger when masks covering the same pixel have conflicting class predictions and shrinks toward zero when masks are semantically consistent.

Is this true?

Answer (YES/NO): NO